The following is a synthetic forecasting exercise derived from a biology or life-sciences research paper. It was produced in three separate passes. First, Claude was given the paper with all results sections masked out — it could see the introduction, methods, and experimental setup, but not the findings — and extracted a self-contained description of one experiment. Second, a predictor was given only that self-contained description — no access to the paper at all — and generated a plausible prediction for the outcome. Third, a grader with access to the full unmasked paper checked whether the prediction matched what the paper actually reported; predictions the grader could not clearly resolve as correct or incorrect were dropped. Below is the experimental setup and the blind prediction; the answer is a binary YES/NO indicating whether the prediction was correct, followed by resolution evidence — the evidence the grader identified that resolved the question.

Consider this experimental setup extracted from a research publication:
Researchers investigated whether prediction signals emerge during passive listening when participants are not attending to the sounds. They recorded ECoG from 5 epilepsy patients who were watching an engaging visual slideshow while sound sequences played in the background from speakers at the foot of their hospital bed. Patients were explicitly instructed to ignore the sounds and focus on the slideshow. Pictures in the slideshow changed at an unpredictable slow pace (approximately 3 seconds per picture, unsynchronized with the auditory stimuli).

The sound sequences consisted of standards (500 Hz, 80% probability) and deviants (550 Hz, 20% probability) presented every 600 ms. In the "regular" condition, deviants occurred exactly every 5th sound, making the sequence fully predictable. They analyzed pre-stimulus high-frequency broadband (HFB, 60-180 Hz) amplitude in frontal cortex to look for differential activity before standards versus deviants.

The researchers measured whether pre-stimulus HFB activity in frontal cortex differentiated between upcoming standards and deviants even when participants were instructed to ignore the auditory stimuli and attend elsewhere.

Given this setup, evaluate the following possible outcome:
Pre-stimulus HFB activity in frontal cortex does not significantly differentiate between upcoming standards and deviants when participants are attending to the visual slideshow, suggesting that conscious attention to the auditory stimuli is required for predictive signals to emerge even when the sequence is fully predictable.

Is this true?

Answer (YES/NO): NO